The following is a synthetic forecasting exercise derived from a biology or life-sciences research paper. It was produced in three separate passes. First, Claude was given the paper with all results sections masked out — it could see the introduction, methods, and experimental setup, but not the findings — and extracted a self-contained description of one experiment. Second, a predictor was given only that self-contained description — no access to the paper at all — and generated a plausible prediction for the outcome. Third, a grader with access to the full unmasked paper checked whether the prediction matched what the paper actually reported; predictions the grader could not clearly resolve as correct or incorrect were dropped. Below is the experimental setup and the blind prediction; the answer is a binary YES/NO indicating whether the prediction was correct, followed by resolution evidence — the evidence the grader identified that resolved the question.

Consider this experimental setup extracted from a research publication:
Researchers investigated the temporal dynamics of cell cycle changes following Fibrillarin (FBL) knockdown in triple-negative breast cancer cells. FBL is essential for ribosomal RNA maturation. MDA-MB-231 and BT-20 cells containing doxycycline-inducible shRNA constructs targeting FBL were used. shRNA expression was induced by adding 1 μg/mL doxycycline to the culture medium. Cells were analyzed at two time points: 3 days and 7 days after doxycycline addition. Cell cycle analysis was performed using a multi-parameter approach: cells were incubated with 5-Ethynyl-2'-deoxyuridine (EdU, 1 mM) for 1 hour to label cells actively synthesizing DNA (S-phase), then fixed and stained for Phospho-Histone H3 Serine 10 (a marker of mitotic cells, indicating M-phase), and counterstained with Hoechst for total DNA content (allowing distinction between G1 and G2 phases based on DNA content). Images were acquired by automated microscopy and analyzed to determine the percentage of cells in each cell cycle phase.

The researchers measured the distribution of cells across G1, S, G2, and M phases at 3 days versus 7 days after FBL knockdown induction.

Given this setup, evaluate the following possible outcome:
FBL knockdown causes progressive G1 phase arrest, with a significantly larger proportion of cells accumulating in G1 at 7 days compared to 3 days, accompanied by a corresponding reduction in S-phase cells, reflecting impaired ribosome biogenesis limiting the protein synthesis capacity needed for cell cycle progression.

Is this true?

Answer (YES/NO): NO